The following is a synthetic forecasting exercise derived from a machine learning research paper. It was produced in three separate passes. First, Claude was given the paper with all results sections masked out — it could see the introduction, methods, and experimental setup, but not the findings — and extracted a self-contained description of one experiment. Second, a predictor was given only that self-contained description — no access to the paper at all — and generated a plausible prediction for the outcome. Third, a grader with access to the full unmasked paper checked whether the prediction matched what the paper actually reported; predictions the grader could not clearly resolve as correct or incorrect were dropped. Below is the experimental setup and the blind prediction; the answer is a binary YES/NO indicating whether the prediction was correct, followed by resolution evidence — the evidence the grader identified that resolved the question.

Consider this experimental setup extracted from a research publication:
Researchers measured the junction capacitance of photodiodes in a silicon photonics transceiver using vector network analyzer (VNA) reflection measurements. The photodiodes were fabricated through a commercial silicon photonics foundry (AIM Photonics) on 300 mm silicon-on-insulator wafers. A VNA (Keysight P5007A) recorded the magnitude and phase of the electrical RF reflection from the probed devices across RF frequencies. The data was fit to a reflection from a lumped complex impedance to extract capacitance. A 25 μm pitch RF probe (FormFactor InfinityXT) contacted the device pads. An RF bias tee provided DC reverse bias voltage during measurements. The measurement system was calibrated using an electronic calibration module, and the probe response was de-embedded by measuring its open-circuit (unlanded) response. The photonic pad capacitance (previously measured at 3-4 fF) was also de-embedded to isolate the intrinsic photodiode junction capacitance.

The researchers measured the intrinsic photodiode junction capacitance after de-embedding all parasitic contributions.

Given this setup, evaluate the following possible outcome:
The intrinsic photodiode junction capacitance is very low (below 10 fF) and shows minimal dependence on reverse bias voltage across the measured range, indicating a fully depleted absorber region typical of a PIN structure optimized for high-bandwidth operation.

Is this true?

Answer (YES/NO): NO